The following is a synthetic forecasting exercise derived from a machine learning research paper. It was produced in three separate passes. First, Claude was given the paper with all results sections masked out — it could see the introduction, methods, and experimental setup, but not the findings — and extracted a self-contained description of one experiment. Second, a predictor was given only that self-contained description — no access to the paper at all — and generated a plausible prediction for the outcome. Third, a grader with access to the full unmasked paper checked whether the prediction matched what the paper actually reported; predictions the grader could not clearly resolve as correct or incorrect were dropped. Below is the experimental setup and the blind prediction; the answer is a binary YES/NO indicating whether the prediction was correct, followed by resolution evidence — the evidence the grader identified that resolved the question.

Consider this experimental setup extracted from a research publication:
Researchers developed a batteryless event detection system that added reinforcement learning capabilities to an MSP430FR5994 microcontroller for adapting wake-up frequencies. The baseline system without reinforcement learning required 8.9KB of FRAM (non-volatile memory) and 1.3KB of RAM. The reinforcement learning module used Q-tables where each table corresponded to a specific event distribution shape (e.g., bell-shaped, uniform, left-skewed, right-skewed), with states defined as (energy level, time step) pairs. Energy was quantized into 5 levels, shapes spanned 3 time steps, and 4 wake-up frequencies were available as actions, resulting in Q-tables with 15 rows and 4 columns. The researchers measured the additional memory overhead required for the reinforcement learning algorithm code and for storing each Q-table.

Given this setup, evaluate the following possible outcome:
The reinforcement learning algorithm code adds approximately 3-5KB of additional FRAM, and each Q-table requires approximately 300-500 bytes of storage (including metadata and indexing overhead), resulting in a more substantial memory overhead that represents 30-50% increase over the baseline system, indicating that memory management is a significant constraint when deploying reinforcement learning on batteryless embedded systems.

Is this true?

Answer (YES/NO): NO